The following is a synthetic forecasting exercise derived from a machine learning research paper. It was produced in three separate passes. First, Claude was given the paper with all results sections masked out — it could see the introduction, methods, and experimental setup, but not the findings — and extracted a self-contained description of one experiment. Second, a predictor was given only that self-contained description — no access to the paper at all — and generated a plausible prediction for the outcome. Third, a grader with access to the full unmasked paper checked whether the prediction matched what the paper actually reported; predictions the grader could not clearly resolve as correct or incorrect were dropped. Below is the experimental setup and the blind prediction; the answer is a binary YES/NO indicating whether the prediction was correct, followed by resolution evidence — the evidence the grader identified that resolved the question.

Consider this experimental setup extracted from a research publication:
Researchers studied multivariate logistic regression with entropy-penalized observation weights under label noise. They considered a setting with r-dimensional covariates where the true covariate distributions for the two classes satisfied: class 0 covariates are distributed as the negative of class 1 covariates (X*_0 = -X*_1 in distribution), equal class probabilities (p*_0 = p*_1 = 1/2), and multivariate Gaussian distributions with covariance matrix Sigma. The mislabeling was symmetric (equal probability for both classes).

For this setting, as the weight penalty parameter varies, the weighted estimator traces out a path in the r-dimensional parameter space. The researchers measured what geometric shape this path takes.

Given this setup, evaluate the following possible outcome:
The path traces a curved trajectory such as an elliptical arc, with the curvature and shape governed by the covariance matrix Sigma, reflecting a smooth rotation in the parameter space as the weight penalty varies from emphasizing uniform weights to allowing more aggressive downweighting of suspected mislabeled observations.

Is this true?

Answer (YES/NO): NO